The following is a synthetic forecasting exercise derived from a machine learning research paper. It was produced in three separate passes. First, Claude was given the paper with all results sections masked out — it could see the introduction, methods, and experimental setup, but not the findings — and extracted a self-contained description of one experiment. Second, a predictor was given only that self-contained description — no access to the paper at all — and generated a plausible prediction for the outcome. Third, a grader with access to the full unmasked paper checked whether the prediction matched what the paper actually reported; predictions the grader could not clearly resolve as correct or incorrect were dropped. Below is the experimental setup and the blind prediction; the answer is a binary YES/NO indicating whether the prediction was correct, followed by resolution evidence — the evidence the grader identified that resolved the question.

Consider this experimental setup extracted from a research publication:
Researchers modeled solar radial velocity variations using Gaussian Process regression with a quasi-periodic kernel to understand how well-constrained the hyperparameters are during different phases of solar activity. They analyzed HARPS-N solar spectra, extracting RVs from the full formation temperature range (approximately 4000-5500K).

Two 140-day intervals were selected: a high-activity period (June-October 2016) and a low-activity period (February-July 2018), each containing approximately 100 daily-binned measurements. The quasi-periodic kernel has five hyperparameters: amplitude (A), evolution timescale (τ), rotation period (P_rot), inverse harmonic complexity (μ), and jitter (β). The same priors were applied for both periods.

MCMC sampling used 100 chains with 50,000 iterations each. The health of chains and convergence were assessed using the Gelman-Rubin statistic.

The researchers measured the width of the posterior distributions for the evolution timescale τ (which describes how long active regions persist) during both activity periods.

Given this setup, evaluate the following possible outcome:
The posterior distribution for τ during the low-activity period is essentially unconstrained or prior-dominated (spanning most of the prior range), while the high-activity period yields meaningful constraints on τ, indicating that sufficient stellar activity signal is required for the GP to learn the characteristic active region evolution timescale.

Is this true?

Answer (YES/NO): NO